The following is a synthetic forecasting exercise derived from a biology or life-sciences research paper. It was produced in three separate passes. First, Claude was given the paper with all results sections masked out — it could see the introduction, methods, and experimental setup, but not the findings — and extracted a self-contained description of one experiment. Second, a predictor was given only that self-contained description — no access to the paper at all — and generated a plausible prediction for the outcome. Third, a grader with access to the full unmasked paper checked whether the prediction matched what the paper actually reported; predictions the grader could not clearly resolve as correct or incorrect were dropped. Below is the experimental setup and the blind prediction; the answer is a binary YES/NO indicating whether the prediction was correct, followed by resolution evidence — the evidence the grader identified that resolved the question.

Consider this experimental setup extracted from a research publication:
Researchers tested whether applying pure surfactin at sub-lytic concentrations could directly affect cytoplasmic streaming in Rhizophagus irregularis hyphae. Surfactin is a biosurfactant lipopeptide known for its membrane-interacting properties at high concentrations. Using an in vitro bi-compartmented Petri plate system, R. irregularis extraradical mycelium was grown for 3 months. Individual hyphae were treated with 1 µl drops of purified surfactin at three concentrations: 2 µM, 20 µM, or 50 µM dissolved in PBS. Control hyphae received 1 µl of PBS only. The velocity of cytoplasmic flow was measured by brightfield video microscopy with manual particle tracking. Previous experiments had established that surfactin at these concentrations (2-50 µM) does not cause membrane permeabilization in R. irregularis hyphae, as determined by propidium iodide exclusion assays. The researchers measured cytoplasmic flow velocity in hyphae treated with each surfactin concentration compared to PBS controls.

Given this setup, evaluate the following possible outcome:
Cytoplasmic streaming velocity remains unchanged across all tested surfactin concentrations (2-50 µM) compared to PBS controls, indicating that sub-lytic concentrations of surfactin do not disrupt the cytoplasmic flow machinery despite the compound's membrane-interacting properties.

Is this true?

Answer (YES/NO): NO